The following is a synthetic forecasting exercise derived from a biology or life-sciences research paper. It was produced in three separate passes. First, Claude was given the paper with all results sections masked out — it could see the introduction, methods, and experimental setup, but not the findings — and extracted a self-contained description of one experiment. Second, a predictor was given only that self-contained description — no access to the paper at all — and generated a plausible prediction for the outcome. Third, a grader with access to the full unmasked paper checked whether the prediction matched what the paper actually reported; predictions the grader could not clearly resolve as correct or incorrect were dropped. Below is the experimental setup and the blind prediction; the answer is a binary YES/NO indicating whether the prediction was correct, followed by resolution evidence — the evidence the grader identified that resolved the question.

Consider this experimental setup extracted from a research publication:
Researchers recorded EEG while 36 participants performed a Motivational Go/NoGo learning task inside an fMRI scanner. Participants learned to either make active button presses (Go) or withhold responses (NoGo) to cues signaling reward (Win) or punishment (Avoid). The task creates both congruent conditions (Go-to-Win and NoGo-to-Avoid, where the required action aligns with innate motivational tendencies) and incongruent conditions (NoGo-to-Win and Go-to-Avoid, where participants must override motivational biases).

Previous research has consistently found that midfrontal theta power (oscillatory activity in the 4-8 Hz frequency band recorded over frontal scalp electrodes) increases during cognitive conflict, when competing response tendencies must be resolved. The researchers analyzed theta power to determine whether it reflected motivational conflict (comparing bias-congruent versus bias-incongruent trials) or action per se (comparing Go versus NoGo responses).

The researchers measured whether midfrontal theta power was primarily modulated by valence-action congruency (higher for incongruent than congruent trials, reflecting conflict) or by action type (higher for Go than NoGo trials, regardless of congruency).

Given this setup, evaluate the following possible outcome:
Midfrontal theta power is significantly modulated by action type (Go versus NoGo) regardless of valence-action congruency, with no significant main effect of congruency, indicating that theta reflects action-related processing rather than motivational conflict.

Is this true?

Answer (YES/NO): NO